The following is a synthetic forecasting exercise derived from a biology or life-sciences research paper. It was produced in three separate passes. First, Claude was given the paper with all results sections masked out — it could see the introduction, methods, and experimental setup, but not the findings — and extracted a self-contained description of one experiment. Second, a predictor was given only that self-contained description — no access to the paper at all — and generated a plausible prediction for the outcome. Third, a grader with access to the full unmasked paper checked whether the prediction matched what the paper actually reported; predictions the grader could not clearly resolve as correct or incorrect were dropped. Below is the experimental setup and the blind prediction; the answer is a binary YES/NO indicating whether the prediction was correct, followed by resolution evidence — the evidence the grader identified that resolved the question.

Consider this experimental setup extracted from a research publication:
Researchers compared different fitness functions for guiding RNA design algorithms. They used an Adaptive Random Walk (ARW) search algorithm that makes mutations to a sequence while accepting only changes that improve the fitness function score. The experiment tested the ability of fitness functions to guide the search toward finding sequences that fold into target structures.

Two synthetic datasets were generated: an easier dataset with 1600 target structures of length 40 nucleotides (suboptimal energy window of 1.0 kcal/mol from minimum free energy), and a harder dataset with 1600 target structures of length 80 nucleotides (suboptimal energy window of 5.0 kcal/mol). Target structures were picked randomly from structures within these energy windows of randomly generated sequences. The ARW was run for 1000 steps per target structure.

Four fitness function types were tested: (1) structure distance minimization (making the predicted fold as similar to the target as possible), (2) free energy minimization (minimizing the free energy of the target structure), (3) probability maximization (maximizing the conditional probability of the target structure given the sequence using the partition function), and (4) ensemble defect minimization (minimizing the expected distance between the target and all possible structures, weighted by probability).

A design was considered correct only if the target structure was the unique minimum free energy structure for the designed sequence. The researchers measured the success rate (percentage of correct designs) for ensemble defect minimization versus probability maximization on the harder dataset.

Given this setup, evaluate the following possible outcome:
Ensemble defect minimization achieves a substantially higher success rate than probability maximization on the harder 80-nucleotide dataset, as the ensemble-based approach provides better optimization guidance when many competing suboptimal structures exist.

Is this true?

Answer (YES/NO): NO